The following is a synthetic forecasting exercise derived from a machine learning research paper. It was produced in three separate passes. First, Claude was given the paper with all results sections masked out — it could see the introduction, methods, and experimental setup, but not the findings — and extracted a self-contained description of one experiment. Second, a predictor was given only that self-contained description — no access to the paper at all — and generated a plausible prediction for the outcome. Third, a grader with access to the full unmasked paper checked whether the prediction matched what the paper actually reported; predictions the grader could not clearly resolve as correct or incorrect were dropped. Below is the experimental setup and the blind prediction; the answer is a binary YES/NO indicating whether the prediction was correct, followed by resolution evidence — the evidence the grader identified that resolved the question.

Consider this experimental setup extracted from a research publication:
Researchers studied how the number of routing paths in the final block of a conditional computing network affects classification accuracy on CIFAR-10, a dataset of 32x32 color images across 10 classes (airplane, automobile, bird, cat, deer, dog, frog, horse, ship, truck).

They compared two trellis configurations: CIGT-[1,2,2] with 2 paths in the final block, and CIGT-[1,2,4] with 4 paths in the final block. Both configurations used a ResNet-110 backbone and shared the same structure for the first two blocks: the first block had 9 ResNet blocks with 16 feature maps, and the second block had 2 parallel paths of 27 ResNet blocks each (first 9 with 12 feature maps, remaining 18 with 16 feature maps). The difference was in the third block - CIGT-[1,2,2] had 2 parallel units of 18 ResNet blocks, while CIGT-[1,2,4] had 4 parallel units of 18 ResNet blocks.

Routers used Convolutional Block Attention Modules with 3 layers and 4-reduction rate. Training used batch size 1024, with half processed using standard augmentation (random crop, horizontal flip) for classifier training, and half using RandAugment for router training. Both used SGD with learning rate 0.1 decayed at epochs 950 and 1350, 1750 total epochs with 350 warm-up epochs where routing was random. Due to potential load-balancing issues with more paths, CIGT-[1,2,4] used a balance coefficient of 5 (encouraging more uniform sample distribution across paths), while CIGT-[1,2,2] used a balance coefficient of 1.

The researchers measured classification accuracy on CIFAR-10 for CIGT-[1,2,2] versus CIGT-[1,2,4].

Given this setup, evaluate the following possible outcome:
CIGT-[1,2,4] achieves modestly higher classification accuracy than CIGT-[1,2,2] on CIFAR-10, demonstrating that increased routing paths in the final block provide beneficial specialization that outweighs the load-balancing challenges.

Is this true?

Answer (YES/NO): YES